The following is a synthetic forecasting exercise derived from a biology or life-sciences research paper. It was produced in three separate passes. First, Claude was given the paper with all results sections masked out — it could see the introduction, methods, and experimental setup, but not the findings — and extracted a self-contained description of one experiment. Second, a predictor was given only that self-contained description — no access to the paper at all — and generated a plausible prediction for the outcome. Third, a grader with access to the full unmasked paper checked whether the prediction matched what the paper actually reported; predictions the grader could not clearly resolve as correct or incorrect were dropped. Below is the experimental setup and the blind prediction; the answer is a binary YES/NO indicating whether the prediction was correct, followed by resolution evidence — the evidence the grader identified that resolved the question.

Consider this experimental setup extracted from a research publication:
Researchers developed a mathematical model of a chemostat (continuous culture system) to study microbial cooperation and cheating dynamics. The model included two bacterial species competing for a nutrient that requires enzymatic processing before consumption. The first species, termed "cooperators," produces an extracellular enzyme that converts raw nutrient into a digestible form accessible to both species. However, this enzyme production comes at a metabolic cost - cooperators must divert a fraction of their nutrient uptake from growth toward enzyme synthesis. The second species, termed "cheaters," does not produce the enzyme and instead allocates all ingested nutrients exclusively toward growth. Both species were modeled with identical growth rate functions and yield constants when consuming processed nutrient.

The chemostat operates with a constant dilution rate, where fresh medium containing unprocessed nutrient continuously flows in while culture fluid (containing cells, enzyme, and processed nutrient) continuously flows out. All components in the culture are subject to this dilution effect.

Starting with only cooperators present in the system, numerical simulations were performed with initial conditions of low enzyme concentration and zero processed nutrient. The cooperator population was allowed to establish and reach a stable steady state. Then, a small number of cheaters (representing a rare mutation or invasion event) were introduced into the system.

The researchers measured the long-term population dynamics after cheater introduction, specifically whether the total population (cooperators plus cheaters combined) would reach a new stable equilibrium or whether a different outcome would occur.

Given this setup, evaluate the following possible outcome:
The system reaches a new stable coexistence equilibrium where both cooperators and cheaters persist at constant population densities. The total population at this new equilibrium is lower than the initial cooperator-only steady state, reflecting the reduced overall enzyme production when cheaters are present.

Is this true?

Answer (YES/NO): NO